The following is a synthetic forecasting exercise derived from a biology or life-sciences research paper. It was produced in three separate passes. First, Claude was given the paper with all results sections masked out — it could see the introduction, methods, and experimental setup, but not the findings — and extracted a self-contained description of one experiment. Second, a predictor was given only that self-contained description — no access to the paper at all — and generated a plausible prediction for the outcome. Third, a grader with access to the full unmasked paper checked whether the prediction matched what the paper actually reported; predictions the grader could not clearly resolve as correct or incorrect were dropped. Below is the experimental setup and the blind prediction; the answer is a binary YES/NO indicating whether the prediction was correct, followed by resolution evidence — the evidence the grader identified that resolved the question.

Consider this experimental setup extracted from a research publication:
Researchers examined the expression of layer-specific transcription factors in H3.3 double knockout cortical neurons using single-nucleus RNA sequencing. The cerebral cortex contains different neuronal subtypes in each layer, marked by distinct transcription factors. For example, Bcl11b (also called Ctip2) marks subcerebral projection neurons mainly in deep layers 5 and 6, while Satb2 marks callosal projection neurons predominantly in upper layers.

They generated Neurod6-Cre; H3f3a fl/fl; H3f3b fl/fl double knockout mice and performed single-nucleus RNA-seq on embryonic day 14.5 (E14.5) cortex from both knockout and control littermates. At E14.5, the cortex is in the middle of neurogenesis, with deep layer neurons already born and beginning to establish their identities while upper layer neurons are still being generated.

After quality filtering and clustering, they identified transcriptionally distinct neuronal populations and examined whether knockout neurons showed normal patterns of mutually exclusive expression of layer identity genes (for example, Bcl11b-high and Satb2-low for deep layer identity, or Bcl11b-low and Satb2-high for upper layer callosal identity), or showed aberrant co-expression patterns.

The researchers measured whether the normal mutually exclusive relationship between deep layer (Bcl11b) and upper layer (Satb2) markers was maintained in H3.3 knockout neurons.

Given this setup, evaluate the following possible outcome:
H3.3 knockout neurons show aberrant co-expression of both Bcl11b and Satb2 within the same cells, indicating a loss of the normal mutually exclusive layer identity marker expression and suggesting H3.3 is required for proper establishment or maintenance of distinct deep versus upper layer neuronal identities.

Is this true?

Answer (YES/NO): NO